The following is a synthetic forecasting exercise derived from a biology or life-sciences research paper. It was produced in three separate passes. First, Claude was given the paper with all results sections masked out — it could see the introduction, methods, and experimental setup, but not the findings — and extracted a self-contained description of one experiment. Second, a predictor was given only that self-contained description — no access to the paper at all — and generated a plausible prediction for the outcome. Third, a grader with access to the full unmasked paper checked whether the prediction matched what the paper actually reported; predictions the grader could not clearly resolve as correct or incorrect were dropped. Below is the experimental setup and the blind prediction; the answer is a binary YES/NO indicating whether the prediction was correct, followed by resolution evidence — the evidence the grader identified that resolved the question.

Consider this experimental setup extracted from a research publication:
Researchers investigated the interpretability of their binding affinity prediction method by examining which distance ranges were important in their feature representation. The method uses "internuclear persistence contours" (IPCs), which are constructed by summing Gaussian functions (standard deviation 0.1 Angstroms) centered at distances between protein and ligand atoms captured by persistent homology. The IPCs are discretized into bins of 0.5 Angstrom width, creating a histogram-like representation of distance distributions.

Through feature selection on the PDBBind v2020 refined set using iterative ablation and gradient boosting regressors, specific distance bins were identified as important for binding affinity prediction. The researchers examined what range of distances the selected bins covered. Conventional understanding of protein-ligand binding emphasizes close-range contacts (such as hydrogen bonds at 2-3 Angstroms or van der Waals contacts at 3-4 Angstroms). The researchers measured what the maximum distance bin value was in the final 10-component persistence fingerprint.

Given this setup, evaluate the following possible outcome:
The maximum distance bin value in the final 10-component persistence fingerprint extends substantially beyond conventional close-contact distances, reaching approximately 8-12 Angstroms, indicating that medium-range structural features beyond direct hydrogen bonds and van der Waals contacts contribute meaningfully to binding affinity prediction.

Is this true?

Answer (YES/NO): YES